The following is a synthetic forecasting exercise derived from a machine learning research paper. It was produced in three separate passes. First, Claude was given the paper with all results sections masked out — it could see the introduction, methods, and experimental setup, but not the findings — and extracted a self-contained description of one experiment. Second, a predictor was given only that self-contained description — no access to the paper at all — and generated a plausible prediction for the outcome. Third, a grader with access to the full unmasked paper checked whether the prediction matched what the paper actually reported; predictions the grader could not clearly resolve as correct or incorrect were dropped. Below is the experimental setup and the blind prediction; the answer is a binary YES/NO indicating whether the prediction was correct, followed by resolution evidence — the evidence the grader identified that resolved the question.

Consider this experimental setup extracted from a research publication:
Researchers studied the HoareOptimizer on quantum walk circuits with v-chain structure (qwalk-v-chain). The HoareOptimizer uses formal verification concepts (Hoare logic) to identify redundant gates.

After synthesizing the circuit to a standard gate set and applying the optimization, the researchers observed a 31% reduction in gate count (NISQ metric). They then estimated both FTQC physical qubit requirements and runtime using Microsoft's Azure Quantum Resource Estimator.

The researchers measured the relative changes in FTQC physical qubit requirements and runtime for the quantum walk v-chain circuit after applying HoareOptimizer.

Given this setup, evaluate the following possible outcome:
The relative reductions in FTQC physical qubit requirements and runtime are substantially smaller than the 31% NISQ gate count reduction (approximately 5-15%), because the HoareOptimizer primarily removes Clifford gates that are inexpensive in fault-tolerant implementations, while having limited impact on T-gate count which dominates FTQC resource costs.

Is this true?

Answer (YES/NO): NO